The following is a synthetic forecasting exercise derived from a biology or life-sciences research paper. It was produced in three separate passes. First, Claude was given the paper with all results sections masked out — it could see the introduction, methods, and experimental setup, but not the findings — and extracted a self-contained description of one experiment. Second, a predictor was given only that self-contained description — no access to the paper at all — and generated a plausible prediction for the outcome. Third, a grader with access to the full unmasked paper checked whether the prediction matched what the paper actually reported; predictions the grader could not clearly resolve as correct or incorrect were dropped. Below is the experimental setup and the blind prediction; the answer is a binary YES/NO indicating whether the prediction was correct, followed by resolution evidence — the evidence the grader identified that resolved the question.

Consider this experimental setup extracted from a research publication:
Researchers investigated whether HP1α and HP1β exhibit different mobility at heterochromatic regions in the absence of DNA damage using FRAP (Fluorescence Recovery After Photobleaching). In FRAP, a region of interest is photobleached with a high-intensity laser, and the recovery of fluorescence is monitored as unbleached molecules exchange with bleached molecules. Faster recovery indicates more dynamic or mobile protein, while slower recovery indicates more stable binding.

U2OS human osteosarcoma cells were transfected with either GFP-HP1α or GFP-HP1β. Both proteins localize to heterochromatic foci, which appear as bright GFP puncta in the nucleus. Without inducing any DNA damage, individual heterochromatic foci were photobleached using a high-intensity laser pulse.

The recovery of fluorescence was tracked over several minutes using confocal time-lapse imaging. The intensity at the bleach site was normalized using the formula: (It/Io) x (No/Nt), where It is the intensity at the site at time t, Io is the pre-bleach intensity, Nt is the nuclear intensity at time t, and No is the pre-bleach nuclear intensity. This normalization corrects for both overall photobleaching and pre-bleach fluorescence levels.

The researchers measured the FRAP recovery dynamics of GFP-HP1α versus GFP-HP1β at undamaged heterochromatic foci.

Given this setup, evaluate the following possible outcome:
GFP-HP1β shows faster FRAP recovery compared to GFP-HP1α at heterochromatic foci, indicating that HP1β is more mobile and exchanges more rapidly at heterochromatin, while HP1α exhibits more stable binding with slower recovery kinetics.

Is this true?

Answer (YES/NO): NO